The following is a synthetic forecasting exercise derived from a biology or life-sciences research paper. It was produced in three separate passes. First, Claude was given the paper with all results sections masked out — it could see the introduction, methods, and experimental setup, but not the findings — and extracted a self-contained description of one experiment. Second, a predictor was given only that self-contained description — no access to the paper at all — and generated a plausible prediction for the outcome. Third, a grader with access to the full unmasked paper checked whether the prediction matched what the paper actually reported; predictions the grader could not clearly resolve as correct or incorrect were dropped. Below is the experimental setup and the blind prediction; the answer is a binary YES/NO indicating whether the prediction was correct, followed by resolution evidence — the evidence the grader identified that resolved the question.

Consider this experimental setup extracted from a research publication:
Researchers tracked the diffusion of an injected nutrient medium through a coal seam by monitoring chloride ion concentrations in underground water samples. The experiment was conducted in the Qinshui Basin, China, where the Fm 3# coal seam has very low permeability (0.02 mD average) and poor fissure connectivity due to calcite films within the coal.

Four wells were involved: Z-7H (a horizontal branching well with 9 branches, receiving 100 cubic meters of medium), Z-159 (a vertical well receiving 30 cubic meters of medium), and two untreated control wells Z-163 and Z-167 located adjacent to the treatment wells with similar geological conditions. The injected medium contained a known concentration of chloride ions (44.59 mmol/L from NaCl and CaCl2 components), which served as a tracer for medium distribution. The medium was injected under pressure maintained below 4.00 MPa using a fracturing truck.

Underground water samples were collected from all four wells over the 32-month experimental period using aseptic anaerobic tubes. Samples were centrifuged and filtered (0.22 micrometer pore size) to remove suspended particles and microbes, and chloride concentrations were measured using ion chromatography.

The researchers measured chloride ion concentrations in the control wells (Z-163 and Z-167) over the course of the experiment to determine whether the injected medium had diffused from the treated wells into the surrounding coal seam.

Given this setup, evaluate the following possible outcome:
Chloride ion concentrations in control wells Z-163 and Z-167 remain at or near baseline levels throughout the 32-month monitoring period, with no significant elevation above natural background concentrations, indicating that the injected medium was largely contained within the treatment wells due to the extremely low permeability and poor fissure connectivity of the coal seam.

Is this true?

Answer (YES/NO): YES